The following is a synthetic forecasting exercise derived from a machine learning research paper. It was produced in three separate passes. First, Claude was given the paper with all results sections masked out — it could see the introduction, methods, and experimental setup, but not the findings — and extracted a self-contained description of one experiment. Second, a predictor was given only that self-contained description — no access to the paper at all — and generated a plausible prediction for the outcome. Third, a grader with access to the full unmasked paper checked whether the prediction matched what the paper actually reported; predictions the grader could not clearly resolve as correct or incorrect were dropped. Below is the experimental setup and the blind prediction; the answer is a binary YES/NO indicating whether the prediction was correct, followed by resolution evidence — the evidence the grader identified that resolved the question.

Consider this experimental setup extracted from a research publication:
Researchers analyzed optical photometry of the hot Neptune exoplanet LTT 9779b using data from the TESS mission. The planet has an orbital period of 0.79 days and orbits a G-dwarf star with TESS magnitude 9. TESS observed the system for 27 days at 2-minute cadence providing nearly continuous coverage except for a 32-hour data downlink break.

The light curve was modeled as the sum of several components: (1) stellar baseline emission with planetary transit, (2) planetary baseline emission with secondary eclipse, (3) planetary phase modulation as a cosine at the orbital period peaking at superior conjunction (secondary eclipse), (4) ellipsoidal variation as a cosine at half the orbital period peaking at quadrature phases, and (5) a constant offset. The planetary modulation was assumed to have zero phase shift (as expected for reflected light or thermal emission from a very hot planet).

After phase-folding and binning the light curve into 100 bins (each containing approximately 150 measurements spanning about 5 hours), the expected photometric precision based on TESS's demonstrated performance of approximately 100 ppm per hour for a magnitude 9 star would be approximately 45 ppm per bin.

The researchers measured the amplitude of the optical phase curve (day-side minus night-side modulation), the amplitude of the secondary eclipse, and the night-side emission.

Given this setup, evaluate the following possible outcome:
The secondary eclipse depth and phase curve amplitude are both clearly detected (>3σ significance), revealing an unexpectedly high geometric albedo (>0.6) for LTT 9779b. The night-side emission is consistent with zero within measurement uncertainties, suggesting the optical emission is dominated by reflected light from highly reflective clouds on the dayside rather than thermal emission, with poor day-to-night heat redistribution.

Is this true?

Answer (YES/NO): NO